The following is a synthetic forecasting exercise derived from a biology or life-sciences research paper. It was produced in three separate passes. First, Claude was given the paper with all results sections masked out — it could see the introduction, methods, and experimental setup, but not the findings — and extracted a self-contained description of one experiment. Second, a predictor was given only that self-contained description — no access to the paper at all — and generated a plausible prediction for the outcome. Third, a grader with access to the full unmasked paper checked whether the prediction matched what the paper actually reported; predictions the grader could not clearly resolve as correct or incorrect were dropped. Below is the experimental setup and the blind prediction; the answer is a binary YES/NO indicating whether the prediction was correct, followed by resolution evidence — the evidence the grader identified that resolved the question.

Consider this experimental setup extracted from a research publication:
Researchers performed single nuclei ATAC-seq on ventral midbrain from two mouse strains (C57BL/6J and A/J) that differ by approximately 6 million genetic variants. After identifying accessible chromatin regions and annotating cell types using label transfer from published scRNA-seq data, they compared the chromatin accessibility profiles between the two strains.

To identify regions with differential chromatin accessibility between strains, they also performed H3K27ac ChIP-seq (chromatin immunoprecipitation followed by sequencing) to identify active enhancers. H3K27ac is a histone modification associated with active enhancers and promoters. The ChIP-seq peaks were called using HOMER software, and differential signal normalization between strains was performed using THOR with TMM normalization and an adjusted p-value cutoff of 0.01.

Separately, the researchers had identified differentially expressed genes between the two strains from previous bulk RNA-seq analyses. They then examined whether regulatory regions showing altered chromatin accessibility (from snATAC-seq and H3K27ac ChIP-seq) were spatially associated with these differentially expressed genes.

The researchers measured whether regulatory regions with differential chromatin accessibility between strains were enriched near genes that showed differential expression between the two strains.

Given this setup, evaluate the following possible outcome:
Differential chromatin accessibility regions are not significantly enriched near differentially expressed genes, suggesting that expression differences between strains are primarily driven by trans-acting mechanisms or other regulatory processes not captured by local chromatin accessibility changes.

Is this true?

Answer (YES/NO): NO